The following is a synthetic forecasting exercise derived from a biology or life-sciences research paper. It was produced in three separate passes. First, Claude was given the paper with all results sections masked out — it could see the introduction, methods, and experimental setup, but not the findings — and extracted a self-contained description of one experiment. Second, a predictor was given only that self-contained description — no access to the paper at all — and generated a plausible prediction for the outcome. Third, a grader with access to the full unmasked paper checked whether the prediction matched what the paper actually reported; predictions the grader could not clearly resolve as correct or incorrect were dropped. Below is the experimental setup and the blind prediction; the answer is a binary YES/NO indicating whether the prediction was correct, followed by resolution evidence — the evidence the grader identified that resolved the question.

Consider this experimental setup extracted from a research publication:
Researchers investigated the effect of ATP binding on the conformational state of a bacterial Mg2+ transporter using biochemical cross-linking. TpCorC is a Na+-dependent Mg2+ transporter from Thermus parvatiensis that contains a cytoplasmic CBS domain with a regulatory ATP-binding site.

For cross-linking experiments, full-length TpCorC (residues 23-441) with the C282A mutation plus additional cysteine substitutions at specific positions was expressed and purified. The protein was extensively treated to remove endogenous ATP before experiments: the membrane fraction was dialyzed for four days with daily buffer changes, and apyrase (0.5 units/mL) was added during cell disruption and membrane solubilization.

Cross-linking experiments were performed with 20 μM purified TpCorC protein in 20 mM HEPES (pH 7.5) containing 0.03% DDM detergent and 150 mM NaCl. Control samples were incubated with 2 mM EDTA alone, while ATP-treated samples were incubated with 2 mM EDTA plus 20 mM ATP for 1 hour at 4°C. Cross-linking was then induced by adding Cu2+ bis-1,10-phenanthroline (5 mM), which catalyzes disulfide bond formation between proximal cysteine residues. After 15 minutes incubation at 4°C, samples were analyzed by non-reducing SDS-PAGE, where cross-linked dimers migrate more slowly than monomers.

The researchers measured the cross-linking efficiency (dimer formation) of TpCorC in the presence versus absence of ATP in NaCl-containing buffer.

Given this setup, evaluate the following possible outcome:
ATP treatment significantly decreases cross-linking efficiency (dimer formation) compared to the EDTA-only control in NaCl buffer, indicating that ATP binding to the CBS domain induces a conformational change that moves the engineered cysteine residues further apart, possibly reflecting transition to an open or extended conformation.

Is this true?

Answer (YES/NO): NO